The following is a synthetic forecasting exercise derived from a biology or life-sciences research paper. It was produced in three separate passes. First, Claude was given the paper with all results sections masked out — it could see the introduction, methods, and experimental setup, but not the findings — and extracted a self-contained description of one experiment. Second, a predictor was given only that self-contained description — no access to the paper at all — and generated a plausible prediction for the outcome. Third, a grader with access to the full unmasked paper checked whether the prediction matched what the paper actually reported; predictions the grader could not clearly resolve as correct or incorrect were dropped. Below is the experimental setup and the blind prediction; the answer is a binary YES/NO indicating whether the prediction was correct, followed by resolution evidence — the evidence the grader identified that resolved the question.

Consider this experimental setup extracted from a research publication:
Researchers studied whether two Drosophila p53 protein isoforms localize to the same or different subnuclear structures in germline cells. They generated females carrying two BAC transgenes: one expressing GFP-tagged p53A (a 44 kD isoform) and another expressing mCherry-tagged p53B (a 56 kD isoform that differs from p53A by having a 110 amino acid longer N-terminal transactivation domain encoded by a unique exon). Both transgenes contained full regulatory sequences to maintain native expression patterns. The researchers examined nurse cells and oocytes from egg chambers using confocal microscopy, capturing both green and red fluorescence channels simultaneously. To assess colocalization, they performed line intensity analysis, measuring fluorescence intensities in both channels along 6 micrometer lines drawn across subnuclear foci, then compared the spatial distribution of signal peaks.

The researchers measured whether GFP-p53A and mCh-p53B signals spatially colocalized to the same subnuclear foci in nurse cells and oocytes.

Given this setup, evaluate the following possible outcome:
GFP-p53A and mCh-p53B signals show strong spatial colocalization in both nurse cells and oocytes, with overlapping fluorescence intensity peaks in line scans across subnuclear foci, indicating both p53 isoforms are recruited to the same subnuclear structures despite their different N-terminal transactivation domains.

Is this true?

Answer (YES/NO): YES